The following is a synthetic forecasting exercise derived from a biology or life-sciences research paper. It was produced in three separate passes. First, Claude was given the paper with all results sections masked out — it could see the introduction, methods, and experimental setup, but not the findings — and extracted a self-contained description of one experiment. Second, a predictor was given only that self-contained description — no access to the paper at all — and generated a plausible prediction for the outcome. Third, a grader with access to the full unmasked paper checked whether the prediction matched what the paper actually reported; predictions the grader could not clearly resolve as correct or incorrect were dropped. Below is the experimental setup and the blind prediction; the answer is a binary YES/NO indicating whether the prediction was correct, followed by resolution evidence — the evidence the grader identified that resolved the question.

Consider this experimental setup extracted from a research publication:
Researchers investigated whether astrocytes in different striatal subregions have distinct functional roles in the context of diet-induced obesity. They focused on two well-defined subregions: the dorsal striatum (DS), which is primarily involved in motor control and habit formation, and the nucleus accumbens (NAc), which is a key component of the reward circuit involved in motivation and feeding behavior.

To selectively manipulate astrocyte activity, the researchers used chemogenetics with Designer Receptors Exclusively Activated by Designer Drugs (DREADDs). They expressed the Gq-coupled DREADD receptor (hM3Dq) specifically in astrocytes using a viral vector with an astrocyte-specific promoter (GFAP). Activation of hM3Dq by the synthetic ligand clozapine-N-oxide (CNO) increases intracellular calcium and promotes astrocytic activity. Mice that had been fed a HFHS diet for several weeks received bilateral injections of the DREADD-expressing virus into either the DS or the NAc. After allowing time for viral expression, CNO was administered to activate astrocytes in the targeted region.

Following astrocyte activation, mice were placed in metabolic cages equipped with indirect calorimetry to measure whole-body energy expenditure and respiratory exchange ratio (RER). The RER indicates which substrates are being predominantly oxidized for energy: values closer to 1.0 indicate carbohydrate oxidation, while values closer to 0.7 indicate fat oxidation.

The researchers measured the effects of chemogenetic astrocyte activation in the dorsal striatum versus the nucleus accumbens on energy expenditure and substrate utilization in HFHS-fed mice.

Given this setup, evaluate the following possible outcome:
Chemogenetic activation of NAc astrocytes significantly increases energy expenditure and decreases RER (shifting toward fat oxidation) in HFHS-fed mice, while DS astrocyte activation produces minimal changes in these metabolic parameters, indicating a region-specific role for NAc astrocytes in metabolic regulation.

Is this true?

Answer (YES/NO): NO